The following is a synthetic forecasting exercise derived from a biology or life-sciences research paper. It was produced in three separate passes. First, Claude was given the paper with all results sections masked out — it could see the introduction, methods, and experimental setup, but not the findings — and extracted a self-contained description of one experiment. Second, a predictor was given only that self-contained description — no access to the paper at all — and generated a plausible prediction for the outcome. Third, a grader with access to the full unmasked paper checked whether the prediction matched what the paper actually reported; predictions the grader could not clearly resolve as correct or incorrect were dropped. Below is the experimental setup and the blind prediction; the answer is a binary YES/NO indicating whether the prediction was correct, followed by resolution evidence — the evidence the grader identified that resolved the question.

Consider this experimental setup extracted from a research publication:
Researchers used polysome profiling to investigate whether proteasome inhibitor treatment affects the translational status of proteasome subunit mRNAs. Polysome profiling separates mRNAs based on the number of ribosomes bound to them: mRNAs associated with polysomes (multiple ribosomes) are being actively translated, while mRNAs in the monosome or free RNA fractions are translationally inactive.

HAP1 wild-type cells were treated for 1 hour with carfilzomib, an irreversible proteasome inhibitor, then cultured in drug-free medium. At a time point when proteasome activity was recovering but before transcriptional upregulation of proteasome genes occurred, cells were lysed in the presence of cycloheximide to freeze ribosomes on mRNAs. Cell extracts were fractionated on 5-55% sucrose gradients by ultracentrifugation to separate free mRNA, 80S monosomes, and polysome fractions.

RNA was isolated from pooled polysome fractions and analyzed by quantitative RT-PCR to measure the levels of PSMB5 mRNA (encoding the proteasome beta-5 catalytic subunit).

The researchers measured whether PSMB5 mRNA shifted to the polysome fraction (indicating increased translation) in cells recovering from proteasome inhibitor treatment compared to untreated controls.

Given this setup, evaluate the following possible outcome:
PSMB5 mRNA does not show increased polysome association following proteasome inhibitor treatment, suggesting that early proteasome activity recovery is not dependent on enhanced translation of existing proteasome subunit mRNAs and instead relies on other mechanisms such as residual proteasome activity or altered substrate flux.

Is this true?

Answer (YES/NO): YES